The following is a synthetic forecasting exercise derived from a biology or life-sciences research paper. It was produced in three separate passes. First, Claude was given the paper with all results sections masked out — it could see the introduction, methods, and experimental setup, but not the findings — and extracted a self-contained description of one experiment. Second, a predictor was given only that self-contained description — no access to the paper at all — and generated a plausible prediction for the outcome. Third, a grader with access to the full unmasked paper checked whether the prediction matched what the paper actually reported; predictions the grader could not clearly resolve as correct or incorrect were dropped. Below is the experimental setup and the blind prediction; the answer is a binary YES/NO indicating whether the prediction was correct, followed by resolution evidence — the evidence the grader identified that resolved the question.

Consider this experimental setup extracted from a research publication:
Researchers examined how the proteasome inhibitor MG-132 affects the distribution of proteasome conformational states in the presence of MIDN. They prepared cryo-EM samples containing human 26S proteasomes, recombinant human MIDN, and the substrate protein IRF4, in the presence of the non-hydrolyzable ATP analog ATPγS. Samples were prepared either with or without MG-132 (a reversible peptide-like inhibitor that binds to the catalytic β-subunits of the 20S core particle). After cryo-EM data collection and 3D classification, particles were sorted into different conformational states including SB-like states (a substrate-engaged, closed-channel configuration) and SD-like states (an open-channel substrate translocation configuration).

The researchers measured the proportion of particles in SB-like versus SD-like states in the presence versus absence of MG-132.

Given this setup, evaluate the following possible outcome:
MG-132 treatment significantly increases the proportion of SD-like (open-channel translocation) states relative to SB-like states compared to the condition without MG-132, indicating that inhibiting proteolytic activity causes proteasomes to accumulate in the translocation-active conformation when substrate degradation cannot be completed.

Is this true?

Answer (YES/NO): NO